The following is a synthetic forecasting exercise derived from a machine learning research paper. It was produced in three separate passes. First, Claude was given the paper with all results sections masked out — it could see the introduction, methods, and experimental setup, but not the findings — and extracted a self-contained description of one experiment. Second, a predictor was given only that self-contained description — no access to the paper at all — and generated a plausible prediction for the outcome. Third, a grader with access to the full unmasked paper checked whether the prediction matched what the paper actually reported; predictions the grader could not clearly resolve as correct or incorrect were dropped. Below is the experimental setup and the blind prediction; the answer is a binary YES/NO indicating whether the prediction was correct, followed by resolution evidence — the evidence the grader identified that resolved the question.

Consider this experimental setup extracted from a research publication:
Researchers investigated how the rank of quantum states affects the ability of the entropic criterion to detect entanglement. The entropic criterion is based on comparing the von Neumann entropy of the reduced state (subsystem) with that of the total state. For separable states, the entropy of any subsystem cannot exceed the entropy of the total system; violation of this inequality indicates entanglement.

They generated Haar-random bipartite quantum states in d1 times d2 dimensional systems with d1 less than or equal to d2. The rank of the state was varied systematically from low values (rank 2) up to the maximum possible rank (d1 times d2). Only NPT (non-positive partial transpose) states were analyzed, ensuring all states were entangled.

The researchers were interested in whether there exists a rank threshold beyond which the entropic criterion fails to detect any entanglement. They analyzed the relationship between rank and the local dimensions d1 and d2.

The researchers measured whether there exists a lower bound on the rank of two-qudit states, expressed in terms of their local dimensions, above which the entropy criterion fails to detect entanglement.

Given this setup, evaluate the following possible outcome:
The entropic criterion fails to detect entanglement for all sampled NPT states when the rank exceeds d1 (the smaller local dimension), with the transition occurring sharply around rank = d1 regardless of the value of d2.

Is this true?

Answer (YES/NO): NO